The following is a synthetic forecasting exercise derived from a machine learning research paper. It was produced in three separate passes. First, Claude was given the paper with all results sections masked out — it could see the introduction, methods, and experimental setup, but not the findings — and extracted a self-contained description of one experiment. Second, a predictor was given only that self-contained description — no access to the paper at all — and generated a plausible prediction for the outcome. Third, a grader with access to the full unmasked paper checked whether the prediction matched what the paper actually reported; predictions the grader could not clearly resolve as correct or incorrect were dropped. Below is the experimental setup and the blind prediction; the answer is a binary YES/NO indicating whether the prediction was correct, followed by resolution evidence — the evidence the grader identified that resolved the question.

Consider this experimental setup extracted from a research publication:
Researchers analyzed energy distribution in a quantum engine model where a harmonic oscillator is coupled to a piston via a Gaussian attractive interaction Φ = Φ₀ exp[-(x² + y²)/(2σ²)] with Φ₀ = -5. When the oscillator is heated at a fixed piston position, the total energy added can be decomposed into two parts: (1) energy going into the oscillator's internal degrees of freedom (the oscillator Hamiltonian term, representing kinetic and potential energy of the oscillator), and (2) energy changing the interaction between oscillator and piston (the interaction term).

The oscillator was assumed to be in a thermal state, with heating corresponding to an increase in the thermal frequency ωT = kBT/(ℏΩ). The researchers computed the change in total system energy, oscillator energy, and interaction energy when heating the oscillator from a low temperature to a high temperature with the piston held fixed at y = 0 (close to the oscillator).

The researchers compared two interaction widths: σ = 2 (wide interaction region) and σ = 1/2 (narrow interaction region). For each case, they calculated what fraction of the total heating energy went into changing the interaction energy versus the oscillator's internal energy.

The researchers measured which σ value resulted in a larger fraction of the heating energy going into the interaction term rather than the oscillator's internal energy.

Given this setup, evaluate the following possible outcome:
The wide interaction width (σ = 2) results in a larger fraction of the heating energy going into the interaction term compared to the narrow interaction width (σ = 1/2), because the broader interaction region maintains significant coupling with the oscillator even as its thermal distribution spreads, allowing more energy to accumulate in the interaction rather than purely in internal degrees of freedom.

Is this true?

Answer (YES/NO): NO